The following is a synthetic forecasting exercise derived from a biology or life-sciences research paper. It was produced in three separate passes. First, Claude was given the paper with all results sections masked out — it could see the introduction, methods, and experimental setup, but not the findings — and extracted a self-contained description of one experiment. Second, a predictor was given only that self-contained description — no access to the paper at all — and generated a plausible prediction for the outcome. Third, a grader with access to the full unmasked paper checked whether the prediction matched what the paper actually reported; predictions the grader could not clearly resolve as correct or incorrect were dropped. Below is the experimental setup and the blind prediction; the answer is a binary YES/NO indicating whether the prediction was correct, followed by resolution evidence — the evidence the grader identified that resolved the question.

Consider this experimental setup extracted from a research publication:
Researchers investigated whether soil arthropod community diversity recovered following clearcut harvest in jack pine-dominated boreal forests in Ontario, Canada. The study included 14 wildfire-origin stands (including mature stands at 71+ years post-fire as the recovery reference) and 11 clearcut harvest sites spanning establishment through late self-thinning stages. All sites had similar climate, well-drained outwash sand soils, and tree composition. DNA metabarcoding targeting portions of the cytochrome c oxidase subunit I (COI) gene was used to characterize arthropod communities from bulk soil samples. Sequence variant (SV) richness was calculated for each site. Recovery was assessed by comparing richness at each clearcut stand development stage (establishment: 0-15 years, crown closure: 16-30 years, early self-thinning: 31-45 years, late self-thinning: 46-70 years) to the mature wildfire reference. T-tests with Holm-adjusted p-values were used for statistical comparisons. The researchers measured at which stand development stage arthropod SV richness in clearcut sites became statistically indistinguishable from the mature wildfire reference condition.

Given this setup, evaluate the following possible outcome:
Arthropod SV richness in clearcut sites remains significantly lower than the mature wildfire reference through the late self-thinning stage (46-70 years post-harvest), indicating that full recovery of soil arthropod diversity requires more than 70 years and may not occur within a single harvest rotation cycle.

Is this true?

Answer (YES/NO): NO